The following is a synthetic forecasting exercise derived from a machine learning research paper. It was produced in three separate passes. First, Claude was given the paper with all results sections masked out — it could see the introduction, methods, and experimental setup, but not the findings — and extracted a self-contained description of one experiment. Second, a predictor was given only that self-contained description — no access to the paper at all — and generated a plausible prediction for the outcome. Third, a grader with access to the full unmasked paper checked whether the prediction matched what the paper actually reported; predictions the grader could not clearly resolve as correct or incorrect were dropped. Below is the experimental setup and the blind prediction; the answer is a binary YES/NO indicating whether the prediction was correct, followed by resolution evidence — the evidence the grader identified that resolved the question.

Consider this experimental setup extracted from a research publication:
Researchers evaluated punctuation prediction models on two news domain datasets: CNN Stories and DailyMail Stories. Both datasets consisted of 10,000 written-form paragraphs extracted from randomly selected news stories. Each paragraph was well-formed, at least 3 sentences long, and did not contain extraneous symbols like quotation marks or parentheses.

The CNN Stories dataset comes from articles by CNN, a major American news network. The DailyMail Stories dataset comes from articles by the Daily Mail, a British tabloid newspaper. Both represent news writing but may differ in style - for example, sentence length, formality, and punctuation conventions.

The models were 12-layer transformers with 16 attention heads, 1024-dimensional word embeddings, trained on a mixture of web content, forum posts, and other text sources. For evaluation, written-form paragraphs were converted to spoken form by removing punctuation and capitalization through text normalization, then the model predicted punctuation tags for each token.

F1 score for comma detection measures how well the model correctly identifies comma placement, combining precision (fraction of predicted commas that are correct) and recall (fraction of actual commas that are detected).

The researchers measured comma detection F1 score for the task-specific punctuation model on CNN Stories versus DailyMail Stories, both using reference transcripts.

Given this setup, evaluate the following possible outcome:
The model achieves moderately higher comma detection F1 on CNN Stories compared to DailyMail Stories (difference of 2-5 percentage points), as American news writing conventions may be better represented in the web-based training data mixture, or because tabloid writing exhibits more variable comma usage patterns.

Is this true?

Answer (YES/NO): YES